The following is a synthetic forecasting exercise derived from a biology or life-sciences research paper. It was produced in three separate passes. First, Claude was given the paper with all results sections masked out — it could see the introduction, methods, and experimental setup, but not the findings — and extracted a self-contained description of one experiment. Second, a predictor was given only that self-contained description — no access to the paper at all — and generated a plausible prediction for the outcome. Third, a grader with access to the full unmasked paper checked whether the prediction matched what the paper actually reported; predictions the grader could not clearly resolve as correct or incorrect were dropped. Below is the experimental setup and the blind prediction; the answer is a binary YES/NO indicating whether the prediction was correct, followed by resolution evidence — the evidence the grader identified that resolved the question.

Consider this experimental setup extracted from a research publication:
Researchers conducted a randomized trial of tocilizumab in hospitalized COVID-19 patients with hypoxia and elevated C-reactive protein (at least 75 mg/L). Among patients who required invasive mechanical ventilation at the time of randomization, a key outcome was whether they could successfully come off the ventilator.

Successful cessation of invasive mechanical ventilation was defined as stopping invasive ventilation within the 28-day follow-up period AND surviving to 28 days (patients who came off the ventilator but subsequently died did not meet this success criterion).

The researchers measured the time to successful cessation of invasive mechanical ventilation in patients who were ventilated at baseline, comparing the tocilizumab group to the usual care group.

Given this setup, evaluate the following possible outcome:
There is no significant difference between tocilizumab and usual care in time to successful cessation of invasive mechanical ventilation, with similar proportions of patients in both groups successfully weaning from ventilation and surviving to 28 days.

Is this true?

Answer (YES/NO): YES